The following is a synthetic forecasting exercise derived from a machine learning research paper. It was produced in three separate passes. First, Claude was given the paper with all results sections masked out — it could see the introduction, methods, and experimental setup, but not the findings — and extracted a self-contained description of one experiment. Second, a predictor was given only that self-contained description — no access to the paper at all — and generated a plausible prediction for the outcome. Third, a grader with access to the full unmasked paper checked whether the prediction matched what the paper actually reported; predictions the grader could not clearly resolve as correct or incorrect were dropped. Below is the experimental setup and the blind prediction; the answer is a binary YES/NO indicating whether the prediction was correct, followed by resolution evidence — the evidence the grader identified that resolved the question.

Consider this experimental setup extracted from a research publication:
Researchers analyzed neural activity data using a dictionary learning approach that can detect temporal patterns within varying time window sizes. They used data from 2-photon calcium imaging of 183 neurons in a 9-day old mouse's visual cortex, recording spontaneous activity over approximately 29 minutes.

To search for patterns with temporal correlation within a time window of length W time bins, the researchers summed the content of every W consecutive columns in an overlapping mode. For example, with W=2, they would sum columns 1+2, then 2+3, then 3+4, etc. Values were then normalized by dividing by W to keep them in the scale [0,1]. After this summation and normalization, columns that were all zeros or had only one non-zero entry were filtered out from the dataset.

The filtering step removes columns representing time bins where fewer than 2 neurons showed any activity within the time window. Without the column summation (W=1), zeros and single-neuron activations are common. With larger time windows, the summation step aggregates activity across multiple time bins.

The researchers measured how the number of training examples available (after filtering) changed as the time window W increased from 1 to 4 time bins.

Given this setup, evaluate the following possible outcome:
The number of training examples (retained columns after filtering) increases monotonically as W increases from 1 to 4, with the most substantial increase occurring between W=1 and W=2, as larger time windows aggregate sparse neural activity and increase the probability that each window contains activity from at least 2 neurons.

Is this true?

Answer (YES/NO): YES